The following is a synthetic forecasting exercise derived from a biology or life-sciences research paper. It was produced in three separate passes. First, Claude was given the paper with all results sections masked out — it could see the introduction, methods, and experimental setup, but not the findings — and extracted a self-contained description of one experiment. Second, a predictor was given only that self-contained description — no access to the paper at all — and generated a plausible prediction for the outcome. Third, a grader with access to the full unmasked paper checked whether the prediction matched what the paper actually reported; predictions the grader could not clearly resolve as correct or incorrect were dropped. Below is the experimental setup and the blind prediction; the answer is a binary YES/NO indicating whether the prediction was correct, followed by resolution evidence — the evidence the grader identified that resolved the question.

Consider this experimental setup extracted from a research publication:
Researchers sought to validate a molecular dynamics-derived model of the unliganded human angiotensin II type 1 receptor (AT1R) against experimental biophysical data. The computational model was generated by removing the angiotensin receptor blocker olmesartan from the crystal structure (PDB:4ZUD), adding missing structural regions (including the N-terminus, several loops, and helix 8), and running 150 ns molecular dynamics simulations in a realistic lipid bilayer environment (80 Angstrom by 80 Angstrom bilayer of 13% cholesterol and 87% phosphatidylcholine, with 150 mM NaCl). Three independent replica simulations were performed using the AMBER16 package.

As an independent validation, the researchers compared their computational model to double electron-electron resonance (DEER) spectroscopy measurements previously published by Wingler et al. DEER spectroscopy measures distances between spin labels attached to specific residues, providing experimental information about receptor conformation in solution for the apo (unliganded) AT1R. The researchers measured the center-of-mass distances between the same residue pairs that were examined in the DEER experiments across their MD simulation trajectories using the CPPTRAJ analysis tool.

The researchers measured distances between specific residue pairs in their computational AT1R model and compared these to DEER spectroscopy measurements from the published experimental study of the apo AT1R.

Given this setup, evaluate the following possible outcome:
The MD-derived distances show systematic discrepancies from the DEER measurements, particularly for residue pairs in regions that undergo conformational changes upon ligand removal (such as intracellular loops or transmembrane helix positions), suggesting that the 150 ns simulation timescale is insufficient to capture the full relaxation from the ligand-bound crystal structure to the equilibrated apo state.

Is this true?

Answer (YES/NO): NO